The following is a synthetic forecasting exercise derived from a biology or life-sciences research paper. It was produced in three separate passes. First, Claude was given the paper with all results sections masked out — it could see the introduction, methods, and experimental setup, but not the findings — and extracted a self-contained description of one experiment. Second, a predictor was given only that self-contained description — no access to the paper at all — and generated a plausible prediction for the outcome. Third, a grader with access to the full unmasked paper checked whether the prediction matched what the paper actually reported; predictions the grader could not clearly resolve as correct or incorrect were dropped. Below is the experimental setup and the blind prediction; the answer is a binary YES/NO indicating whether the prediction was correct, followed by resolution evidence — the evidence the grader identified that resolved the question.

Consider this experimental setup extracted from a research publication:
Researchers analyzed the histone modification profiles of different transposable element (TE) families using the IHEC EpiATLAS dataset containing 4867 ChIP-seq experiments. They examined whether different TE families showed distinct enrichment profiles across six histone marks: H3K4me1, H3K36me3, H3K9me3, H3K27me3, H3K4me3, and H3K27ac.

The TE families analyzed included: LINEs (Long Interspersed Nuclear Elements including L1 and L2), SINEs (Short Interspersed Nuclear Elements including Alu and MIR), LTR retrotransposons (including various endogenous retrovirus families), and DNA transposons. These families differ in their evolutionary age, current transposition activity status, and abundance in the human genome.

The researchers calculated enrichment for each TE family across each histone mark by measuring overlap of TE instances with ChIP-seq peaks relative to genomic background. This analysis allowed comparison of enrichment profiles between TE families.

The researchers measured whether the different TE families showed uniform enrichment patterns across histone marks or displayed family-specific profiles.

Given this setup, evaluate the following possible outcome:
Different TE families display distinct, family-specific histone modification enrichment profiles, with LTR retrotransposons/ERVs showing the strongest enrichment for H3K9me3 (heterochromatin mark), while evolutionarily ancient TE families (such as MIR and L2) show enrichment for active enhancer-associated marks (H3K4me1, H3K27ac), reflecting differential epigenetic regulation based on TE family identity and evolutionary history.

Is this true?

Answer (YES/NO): NO